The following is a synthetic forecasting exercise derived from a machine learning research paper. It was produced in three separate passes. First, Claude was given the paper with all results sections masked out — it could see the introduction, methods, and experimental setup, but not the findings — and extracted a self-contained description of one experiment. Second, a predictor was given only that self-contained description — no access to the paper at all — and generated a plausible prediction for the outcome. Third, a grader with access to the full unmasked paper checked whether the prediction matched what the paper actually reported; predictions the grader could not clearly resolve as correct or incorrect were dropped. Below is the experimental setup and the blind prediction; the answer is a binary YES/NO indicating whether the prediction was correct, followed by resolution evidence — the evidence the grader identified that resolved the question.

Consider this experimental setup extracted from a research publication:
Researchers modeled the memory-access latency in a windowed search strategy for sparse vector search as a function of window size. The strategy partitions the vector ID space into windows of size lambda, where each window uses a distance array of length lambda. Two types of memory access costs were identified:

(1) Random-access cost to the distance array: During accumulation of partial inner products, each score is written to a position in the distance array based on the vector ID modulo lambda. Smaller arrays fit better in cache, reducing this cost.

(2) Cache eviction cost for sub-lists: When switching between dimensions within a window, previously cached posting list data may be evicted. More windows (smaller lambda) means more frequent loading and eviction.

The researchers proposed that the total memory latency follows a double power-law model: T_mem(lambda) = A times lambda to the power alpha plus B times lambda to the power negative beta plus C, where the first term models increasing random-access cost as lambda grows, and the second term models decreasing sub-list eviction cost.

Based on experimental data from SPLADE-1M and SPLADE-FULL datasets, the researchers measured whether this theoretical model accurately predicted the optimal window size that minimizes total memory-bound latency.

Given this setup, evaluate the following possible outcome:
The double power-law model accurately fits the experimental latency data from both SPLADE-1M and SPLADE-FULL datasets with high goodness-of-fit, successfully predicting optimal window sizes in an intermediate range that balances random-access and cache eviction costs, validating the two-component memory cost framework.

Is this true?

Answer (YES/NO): NO